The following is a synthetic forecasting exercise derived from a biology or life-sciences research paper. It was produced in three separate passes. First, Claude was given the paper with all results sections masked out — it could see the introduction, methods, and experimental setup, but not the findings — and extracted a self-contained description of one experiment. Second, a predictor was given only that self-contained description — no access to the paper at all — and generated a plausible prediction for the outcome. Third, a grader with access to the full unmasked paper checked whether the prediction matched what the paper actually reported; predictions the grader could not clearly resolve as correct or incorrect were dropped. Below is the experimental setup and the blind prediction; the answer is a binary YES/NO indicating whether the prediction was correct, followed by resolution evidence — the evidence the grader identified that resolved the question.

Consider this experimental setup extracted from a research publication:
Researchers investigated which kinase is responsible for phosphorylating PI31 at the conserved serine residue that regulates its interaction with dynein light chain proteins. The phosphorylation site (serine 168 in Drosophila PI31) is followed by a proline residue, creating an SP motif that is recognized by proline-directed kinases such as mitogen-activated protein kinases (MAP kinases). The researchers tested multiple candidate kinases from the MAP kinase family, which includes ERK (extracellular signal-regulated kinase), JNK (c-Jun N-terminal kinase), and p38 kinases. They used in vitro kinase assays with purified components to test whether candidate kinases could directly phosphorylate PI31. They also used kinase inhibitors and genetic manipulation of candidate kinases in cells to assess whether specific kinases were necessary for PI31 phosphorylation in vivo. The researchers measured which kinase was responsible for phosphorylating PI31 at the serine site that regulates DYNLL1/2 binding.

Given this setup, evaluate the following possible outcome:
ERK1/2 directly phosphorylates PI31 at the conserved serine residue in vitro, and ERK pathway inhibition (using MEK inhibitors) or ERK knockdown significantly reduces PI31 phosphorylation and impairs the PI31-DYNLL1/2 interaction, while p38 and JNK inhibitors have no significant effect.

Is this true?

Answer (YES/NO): NO